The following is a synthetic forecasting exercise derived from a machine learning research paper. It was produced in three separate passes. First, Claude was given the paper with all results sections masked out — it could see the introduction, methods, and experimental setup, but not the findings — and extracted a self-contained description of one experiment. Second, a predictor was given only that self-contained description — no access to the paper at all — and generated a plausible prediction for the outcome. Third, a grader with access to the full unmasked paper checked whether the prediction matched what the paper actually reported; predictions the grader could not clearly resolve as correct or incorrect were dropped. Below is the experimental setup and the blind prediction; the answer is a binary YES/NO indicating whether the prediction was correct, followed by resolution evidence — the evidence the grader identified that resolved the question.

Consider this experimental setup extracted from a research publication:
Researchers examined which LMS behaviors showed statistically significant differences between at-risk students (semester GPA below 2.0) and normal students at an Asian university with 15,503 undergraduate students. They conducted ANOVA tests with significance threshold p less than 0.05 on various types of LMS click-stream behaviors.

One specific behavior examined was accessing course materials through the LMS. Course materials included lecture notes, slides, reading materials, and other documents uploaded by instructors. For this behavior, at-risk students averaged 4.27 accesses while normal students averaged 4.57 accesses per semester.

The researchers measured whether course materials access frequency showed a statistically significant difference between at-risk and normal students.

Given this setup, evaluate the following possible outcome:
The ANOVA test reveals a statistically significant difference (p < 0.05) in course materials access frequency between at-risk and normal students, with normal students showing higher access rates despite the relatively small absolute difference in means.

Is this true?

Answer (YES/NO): NO